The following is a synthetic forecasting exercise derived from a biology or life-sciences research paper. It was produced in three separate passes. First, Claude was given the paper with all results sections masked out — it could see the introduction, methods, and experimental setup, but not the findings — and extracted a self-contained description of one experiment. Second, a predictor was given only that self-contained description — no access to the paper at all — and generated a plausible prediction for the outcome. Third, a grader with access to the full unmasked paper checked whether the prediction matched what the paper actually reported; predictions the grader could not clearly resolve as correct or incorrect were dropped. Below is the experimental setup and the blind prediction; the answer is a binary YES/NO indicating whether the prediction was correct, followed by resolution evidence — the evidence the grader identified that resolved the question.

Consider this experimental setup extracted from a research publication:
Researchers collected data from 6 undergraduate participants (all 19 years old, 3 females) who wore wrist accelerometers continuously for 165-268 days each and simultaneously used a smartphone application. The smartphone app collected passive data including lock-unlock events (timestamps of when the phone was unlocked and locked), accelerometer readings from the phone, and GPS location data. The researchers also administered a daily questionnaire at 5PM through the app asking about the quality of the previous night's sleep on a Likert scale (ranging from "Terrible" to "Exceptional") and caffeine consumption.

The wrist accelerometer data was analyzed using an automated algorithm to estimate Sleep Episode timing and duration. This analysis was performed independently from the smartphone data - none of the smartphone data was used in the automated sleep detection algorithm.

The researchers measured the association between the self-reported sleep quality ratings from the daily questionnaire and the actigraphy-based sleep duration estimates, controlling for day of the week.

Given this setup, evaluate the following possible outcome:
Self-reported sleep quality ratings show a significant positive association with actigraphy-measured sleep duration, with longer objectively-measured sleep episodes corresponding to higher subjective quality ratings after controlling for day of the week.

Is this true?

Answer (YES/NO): NO